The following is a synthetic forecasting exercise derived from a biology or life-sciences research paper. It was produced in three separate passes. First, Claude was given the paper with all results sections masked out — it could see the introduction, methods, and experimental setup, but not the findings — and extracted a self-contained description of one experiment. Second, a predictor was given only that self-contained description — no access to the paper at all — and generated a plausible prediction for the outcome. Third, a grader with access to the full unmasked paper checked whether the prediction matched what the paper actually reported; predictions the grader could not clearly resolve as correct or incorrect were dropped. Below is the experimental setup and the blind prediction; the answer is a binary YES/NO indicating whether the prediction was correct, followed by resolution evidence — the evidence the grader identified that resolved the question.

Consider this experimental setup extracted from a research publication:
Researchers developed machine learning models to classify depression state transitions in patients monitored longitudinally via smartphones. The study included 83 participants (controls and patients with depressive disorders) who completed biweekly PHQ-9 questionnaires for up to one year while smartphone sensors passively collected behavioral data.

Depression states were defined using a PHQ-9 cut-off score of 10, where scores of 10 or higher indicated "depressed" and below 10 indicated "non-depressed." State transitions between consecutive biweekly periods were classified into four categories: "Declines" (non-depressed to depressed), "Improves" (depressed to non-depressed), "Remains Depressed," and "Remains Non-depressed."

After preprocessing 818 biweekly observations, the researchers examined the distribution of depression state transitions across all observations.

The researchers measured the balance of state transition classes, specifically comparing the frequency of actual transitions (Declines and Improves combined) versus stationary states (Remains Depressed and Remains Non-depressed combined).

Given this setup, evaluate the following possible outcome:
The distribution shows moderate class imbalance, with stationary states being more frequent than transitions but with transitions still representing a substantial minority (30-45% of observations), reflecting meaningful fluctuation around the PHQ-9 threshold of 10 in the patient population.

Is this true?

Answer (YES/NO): NO